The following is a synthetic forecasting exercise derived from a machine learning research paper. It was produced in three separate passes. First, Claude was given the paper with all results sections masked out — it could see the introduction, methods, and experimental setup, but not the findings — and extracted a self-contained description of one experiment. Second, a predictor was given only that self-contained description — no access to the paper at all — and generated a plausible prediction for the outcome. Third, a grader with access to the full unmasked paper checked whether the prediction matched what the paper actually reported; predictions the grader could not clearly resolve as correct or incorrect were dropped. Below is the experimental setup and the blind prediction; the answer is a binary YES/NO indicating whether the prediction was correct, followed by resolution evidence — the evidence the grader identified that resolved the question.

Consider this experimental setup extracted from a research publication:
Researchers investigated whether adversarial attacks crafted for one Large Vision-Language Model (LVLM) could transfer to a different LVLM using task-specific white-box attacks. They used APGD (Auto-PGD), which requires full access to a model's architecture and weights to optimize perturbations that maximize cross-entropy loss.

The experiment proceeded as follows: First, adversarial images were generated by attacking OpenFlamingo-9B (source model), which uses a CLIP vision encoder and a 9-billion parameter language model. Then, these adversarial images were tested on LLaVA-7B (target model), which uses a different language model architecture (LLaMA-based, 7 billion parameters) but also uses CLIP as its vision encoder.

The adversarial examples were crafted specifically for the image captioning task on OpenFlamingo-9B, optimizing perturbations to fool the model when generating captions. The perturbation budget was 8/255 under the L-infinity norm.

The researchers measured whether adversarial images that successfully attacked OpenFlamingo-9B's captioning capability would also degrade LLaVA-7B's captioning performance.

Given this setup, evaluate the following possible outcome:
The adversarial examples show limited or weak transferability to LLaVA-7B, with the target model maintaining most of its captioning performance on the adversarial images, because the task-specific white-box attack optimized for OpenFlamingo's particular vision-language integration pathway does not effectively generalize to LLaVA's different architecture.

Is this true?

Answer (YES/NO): YES